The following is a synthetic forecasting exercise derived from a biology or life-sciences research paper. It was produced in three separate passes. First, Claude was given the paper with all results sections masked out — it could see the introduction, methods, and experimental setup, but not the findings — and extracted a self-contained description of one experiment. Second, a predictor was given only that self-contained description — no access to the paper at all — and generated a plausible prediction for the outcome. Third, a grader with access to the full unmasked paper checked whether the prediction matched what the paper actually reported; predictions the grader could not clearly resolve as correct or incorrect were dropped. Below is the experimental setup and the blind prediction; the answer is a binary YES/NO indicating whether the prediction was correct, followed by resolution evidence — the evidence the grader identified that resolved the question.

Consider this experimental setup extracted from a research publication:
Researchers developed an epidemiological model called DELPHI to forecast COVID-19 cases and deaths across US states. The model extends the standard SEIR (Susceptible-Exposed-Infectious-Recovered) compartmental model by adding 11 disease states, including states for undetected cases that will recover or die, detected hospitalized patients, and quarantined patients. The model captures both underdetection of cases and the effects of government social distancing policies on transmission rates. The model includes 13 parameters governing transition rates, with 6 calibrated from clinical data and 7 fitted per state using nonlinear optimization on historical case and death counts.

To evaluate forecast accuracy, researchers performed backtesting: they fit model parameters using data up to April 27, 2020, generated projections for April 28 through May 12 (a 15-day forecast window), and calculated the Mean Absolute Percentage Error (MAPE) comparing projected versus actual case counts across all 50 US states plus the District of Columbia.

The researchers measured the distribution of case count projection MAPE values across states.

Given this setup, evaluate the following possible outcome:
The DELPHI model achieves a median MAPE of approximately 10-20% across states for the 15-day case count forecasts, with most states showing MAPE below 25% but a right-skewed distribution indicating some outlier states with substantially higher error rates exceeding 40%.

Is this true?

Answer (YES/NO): NO